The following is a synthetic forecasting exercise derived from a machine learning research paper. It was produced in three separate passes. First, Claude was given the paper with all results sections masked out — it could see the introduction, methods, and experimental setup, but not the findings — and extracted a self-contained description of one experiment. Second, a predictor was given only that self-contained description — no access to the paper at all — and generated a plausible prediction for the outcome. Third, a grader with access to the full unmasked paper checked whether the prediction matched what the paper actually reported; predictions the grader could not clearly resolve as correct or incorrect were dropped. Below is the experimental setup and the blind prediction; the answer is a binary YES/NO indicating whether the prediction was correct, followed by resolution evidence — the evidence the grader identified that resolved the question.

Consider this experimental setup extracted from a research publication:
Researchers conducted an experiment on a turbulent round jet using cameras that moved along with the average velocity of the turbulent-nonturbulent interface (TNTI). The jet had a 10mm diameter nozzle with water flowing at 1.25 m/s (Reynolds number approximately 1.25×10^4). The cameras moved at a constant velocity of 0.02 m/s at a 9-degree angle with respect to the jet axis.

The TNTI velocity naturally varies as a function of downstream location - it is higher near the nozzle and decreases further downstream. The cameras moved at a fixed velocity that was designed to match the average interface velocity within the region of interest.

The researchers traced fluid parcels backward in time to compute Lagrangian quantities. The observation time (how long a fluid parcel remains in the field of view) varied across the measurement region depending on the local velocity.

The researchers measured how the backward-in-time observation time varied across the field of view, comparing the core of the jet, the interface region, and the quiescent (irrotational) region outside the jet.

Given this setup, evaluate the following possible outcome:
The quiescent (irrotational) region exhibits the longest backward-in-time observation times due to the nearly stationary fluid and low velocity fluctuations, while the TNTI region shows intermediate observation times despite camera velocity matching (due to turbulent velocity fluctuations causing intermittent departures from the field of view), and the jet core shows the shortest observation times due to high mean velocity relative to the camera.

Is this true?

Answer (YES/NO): NO